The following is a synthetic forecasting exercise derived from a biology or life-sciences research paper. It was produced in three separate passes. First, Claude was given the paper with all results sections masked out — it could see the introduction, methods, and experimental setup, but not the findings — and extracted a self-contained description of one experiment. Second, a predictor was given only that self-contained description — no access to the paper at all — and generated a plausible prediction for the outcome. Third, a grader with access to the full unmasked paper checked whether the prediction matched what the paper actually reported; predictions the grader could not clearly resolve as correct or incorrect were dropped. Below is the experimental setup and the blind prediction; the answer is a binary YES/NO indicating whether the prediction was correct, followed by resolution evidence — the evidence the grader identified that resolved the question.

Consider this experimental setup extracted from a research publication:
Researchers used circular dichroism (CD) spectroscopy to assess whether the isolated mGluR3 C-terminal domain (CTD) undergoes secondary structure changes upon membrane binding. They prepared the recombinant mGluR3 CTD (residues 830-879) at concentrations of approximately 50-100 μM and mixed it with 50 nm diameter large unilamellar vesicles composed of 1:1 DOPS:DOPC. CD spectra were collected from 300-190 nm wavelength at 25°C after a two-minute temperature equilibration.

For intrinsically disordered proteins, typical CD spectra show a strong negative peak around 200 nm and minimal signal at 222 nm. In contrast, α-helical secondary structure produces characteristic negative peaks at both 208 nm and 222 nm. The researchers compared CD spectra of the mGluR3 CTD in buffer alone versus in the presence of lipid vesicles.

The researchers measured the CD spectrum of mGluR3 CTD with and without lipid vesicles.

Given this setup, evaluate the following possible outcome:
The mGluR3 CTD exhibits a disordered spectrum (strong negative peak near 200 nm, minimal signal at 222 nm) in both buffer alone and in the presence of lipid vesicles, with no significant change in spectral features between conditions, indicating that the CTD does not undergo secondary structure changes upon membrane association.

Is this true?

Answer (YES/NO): YES